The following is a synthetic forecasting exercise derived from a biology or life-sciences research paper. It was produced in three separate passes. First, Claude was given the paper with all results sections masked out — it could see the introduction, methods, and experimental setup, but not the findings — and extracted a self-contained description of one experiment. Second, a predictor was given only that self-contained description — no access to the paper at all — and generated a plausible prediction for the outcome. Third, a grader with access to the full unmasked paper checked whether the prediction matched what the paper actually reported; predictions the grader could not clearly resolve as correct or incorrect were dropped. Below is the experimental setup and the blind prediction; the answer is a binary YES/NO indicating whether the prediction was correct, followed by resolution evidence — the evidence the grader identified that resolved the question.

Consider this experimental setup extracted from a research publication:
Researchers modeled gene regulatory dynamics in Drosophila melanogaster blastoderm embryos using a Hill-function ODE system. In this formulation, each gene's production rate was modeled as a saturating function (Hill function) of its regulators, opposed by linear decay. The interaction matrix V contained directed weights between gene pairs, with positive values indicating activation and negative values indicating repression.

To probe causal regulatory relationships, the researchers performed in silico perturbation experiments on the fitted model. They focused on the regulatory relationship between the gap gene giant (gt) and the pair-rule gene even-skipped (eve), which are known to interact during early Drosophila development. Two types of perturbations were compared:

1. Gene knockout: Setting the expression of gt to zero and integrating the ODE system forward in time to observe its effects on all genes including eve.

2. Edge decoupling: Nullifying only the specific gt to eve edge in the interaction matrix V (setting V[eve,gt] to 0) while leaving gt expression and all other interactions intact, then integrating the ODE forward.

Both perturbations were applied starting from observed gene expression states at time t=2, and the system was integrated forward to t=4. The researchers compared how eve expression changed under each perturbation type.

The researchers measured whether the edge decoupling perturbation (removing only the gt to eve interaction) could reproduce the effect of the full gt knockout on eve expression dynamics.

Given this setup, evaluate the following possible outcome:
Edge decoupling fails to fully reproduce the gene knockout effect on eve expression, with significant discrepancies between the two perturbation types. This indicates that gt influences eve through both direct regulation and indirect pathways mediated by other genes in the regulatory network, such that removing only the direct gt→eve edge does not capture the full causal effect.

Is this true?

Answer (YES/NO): NO